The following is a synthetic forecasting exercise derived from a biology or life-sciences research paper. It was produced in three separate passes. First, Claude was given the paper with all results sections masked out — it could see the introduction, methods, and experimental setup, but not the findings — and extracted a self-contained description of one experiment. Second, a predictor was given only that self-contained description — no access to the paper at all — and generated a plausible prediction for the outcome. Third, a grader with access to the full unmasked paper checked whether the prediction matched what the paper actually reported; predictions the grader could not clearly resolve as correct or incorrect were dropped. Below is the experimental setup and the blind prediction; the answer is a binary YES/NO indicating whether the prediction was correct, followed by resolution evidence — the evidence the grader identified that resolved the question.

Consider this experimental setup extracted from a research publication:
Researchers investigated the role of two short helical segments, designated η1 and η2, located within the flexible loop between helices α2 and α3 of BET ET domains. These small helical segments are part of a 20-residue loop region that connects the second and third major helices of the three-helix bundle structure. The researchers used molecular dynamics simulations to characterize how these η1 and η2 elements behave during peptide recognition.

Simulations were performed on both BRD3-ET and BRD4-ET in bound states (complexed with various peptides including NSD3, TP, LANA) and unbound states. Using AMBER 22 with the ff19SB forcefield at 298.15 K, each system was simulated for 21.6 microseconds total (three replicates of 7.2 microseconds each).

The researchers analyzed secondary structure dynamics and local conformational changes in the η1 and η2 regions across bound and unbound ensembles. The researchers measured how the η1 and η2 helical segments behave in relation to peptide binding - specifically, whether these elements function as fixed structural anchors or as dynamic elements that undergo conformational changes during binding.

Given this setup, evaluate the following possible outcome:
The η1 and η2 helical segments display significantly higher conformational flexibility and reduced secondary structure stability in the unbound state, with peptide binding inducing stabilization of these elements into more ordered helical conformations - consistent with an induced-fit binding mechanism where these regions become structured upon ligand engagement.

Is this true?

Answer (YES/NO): NO